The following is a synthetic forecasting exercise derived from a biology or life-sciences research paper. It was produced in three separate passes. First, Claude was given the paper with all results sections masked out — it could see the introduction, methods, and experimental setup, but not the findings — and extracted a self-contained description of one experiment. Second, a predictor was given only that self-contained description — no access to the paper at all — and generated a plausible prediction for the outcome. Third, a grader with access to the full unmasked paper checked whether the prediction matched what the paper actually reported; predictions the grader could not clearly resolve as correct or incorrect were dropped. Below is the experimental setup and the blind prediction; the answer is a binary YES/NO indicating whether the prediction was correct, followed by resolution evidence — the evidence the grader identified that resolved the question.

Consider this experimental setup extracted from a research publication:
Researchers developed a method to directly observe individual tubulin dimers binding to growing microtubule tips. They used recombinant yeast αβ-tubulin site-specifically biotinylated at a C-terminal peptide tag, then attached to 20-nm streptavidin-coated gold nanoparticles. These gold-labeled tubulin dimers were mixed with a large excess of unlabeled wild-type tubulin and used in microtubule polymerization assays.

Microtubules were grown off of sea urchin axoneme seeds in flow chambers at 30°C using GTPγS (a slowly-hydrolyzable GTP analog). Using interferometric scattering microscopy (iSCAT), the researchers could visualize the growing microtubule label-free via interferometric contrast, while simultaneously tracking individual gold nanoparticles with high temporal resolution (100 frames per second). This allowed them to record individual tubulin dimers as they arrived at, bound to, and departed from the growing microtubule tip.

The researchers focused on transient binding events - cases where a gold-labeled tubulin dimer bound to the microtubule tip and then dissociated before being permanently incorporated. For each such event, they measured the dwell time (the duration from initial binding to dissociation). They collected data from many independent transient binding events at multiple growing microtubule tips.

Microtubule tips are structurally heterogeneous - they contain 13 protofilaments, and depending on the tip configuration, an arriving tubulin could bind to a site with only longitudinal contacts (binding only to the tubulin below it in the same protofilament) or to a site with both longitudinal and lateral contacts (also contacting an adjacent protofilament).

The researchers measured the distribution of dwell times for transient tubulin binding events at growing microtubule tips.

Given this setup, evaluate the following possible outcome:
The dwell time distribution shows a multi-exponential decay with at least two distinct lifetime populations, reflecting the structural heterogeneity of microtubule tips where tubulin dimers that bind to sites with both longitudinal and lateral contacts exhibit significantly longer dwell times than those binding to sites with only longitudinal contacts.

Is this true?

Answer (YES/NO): YES